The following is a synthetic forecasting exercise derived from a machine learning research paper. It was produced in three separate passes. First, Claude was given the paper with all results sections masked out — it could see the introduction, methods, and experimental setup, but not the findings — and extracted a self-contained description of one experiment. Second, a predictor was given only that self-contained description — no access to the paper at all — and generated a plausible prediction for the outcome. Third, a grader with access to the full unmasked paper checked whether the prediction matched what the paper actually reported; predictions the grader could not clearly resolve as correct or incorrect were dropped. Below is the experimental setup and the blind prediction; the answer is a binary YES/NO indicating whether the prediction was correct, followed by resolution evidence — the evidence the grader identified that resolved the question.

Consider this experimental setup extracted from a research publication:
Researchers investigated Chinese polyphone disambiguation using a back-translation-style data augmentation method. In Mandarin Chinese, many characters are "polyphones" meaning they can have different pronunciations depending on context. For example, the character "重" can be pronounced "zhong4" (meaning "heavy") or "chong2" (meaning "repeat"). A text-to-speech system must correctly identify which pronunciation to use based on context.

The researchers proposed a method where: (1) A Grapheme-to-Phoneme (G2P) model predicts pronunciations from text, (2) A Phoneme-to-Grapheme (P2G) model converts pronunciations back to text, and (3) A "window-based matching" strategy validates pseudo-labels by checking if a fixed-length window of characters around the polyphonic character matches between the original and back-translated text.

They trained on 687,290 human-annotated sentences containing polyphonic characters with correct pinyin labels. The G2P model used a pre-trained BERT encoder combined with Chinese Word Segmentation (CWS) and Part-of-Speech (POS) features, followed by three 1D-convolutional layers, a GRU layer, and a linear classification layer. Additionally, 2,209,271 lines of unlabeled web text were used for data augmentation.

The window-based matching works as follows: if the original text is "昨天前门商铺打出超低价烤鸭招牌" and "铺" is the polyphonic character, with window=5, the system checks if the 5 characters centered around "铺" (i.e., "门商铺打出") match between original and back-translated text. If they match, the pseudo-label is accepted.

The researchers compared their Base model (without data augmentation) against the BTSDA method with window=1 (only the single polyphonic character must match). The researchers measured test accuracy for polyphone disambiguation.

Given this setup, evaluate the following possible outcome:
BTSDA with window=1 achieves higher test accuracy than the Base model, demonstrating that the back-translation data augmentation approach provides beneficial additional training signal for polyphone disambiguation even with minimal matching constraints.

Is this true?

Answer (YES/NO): NO